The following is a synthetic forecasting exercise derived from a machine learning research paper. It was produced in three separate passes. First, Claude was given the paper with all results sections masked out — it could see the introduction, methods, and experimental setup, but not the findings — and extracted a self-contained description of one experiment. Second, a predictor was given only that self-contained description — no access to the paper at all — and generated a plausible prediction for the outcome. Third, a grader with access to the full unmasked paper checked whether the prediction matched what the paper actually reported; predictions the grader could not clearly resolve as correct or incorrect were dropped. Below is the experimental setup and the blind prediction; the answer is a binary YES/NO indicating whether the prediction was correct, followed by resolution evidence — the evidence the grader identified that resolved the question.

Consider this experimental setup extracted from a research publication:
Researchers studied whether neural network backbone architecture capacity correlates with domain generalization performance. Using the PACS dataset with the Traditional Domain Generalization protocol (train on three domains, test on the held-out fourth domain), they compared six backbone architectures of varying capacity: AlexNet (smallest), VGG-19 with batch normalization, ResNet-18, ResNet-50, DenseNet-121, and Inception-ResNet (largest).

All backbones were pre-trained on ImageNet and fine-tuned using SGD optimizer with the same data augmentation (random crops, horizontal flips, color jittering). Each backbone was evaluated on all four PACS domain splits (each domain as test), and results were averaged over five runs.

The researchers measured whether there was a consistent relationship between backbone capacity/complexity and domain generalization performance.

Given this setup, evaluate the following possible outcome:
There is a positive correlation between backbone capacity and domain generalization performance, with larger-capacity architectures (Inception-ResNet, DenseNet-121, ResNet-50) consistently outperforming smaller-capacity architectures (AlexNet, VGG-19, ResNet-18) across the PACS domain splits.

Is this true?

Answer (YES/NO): NO